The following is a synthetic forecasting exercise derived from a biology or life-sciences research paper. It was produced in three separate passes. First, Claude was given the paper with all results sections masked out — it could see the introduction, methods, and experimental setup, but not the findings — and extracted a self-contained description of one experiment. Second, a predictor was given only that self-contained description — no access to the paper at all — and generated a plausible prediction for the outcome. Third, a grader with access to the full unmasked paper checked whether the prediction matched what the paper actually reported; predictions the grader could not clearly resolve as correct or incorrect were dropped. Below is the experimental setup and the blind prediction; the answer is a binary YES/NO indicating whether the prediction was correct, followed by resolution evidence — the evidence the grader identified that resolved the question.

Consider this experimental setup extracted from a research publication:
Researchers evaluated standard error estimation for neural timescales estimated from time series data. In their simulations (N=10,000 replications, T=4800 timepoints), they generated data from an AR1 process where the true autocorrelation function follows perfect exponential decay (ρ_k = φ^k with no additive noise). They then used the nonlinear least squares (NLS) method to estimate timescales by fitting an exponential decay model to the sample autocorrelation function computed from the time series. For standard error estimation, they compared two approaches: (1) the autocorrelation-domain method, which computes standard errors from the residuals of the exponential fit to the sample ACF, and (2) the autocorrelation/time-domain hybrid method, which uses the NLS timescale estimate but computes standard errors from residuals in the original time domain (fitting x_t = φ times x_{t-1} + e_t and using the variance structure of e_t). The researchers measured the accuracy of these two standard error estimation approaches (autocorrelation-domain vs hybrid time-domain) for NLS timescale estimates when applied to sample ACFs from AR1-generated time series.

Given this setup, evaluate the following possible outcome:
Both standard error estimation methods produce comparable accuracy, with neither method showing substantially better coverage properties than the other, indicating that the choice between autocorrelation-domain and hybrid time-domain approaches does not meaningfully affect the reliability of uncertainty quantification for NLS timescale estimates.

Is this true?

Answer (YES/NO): NO